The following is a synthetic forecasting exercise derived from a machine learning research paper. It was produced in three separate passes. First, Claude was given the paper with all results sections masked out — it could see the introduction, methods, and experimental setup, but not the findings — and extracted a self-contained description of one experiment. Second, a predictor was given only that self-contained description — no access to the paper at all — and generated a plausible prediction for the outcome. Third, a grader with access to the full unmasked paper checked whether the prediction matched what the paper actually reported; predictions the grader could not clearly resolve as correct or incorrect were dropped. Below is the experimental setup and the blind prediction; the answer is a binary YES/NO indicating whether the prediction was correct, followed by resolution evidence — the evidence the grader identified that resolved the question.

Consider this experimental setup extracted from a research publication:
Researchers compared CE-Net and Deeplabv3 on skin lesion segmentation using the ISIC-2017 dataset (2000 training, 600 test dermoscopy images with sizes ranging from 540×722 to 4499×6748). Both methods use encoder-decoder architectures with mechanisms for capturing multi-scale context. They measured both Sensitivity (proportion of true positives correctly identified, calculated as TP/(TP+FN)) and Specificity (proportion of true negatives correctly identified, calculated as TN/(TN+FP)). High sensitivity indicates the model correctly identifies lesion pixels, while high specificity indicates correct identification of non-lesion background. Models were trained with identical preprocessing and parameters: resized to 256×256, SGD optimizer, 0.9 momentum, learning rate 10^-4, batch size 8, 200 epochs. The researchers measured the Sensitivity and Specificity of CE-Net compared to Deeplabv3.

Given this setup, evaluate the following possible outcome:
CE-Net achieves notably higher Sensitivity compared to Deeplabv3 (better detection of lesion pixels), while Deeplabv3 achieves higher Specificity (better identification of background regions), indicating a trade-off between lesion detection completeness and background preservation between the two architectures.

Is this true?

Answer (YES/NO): YES